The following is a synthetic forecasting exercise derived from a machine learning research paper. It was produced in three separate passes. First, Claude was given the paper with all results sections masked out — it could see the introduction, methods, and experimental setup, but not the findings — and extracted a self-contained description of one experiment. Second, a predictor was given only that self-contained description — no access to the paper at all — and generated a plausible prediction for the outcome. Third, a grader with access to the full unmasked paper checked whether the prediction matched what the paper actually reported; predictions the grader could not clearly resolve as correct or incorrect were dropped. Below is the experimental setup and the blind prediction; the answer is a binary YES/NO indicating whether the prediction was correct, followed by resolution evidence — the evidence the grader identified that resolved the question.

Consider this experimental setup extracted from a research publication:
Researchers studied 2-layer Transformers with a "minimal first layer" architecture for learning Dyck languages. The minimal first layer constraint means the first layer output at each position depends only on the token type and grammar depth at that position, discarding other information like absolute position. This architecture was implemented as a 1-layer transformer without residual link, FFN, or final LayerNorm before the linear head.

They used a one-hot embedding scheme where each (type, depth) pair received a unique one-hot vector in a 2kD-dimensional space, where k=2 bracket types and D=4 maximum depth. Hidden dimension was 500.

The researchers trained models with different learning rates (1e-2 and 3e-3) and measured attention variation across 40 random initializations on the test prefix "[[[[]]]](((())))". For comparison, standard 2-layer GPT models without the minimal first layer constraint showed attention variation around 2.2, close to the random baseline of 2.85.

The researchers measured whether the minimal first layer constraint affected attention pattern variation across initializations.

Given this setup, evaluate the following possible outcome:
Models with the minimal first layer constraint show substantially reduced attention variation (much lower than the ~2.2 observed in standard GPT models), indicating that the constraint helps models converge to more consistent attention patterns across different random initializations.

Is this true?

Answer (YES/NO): YES